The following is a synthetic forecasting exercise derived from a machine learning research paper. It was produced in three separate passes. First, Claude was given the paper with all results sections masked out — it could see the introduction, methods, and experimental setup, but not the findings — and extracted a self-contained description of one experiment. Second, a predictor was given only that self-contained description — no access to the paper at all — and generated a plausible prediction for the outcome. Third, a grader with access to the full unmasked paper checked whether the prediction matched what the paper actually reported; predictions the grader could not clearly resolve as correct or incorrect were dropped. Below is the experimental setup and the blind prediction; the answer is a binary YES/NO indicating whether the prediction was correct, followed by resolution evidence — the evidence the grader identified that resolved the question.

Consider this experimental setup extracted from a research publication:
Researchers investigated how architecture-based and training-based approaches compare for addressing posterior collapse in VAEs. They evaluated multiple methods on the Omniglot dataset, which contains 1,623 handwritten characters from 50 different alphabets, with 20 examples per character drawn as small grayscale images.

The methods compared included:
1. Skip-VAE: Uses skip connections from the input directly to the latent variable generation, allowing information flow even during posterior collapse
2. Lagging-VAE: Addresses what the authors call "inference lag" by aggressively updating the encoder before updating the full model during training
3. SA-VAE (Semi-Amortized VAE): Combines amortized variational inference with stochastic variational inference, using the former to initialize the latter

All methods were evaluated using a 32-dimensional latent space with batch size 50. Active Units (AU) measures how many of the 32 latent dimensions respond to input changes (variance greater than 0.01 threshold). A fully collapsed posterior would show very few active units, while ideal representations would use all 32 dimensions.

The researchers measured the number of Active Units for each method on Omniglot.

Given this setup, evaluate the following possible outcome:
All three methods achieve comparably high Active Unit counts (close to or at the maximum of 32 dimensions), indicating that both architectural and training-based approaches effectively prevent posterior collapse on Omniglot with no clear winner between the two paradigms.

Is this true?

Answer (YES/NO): NO